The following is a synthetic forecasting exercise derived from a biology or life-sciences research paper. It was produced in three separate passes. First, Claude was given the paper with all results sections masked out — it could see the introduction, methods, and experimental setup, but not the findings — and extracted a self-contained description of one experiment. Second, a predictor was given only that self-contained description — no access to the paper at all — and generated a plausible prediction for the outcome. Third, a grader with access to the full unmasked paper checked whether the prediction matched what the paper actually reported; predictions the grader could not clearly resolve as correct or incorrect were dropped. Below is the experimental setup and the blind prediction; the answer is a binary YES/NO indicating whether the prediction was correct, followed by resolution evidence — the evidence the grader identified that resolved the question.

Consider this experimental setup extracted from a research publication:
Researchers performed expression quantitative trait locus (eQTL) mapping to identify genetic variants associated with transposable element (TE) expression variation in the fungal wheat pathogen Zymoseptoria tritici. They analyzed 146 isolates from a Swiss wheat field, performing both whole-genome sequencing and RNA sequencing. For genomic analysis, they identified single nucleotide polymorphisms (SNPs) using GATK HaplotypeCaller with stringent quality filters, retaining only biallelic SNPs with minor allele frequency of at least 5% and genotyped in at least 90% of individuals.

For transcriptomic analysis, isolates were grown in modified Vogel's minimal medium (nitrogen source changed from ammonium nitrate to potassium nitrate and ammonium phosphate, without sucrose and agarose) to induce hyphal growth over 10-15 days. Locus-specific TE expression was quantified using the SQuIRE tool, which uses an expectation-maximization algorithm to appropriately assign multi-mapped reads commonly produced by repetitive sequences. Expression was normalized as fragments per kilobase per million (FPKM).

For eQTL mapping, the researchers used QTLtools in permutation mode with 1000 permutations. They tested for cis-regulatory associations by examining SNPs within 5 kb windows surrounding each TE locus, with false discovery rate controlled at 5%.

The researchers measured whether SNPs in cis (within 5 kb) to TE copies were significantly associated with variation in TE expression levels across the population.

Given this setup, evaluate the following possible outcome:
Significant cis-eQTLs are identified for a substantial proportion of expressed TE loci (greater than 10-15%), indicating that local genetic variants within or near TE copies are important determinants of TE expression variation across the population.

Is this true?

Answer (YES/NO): NO